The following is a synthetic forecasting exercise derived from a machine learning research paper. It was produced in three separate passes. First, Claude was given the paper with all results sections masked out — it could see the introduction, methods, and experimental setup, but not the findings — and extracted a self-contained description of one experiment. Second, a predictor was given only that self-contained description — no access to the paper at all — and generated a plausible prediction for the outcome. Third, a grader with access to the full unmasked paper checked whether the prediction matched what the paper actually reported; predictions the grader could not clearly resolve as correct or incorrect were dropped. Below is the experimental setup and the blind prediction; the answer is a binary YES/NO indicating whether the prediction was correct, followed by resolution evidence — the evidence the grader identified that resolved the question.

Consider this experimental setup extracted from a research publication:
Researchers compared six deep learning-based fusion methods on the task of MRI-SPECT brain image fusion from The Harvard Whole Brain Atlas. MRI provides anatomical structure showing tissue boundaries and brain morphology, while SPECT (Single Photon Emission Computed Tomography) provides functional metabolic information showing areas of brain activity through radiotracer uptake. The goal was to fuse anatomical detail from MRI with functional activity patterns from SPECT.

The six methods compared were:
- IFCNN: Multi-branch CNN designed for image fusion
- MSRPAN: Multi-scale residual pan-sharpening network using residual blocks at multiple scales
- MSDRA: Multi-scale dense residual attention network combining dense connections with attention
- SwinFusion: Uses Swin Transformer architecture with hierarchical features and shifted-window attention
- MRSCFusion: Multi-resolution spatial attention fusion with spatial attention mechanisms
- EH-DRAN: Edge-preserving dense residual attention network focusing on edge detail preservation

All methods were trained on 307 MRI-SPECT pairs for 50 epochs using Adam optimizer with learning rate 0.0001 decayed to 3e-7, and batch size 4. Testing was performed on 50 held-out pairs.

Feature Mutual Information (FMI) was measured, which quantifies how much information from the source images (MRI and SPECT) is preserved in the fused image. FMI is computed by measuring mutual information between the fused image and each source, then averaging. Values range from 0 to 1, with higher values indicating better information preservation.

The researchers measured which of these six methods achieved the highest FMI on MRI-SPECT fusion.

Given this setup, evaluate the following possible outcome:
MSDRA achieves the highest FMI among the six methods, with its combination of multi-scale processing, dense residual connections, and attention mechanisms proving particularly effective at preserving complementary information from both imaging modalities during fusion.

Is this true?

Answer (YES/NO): NO